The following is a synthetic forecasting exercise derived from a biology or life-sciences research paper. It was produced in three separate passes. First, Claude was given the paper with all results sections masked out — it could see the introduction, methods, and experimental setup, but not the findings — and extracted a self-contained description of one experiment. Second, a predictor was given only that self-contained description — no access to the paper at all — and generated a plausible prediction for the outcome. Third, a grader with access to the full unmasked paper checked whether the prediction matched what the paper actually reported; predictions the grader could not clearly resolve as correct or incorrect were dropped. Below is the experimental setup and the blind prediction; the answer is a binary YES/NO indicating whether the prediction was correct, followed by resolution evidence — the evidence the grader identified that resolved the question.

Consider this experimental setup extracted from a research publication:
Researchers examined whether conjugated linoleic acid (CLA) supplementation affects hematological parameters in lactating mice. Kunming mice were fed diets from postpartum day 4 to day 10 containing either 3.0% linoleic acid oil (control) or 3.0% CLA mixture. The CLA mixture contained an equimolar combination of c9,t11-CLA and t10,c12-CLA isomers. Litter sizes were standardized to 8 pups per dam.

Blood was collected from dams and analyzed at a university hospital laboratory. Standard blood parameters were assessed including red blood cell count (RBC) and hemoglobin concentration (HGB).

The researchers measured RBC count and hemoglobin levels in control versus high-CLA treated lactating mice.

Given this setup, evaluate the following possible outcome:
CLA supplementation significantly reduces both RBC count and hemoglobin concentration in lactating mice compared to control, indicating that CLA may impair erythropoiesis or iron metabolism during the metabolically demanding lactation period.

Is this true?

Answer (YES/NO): NO